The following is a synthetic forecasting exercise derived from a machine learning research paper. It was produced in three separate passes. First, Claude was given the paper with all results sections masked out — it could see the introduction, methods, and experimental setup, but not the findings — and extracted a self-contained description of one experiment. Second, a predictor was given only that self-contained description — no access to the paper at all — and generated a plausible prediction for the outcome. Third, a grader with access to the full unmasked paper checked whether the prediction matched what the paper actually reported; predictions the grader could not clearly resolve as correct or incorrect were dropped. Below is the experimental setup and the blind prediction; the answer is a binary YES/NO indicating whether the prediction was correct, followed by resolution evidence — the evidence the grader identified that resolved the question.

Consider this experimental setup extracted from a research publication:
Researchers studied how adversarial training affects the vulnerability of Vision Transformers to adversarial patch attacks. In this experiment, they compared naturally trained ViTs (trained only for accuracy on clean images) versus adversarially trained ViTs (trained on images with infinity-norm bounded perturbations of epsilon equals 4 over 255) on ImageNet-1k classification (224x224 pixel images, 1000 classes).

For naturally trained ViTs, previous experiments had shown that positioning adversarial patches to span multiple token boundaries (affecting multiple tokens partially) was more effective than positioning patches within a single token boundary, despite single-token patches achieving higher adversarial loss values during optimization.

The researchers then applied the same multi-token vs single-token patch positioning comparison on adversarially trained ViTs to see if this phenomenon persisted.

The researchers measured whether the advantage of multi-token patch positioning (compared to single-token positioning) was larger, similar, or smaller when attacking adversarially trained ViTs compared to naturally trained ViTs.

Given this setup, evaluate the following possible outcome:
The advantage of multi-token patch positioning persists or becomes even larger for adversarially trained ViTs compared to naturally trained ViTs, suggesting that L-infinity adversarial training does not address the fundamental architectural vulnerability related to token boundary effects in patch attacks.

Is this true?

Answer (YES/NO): NO